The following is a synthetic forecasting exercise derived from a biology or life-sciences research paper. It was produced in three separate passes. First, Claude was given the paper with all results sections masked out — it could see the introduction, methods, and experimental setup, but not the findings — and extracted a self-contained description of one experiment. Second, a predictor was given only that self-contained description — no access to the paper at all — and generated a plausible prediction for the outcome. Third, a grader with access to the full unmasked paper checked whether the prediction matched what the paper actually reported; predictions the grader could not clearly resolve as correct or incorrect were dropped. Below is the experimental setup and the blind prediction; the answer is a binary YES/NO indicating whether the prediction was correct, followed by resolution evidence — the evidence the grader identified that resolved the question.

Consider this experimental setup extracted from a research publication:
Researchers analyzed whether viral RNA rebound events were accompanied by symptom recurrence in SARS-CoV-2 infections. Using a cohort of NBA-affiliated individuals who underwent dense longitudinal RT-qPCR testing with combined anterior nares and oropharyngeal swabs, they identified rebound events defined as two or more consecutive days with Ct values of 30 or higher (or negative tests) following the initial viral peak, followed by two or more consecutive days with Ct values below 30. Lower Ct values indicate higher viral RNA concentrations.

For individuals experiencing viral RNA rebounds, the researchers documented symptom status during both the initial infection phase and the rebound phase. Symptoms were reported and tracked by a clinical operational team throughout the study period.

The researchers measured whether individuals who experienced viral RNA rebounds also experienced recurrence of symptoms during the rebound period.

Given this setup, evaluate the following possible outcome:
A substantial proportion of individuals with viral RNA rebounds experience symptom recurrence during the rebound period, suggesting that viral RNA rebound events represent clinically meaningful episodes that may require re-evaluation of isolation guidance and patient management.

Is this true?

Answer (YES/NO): NO